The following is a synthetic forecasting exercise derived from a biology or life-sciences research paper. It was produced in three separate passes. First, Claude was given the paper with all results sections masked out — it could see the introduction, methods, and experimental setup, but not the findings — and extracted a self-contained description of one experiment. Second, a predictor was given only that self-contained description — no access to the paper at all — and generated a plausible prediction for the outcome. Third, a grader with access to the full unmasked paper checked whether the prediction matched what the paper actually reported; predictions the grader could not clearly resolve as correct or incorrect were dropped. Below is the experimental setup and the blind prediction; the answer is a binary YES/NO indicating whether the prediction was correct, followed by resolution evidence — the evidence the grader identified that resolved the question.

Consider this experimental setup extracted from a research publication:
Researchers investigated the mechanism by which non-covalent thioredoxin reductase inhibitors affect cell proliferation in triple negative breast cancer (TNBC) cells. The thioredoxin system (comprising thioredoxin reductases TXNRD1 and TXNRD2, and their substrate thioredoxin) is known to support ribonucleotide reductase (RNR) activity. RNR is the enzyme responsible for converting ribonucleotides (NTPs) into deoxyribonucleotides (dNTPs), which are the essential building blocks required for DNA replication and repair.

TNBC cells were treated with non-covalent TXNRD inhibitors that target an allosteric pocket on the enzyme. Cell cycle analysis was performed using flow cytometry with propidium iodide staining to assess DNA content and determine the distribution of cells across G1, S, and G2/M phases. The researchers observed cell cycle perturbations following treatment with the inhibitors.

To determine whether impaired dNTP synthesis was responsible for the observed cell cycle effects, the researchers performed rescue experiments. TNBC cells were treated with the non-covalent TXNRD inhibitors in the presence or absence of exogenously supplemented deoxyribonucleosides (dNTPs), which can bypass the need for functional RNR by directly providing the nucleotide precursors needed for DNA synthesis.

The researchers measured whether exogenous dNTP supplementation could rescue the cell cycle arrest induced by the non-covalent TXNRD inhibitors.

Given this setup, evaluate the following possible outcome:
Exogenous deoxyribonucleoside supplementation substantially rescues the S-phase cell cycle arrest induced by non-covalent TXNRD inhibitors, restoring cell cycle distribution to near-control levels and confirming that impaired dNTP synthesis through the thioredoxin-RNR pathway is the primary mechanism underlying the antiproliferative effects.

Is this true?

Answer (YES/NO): NO